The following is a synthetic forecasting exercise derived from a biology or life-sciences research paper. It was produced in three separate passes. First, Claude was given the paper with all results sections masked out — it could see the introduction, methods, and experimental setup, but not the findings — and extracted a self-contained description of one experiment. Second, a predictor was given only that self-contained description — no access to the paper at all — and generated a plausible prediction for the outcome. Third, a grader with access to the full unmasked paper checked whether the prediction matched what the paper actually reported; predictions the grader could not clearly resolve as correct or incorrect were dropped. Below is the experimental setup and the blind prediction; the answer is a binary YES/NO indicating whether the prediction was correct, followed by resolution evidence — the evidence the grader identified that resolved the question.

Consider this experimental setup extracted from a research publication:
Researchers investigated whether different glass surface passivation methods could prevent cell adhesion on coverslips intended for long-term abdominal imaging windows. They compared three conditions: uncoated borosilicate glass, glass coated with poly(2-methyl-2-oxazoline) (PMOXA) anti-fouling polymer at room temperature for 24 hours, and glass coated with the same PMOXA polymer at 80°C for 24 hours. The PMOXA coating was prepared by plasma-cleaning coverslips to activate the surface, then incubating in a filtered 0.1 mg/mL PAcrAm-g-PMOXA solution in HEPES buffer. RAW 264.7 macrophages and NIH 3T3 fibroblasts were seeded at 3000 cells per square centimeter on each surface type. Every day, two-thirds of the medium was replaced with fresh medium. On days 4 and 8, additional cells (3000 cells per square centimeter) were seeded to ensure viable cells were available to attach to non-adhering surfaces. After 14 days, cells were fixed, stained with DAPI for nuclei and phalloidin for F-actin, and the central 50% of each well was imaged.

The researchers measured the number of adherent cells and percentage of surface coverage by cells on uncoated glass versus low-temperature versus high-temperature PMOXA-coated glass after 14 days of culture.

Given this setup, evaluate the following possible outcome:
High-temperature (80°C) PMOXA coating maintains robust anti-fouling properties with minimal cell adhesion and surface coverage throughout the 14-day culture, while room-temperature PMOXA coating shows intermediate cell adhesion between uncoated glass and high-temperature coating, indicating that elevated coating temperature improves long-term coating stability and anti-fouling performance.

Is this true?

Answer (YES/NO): YES